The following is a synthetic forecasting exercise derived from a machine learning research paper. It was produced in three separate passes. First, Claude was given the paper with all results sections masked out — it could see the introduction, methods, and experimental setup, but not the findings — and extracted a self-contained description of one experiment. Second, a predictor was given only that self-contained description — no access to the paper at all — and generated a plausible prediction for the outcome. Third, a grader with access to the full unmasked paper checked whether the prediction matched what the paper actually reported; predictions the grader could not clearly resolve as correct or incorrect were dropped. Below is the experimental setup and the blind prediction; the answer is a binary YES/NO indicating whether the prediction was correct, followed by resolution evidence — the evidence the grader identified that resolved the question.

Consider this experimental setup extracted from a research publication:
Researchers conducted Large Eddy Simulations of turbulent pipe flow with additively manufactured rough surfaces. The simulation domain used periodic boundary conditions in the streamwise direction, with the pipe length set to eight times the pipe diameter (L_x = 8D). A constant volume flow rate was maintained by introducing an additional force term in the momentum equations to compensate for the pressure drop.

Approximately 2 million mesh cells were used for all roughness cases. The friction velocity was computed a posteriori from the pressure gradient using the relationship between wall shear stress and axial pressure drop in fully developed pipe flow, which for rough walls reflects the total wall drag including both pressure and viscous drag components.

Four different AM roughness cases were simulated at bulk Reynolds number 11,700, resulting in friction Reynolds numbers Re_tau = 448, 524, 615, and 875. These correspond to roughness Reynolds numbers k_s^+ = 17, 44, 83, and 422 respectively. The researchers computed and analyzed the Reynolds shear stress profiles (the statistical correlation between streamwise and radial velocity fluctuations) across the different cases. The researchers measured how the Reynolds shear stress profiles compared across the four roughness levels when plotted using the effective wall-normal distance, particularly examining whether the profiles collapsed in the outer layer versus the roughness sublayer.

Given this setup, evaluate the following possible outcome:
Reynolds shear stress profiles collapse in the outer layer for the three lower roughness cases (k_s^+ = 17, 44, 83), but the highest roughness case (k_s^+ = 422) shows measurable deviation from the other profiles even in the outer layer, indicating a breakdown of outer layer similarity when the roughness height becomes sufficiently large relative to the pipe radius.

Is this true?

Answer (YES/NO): YES